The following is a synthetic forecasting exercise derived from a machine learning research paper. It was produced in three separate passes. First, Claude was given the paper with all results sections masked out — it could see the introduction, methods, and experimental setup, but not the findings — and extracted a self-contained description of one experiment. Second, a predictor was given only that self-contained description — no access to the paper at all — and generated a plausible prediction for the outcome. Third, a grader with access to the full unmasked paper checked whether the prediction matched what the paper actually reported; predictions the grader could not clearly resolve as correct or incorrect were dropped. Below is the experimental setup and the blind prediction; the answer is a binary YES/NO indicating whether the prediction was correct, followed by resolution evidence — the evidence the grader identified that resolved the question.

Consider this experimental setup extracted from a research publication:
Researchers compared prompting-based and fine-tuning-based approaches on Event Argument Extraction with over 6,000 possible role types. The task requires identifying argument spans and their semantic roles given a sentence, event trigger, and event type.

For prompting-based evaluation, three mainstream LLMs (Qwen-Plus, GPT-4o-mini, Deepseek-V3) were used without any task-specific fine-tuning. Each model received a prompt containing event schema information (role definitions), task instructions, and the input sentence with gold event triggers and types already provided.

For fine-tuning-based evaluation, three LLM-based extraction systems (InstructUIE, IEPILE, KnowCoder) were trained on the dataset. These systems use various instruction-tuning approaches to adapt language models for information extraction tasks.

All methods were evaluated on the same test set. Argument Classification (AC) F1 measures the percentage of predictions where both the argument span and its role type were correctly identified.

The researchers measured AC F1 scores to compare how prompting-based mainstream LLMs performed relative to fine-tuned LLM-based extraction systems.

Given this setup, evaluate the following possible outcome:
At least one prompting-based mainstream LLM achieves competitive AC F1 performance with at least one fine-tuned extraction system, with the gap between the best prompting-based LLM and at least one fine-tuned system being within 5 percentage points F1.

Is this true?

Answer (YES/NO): YES